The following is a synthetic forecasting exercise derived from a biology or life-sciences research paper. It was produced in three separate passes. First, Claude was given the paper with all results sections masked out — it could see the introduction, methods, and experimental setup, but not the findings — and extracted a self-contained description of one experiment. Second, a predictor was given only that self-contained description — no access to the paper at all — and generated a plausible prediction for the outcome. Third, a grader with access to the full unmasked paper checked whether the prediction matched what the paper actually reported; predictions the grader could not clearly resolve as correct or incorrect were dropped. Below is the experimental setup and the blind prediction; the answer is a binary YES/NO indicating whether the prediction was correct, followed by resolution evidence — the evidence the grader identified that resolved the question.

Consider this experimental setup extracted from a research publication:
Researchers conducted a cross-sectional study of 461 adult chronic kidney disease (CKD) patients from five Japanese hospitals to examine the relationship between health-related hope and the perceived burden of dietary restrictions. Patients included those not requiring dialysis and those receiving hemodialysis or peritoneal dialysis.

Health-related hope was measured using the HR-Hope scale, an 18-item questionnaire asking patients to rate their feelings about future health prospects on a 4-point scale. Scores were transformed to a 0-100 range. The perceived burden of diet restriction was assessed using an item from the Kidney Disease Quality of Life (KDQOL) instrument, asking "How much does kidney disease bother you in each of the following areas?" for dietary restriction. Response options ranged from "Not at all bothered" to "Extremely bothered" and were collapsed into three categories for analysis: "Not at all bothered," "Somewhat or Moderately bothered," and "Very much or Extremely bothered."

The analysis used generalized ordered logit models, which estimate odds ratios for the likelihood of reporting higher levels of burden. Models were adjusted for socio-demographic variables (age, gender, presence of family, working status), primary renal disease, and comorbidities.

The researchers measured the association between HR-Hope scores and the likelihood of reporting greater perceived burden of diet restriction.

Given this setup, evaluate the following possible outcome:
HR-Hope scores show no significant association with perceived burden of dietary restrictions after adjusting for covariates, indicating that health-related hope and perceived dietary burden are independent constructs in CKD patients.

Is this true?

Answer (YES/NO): NO